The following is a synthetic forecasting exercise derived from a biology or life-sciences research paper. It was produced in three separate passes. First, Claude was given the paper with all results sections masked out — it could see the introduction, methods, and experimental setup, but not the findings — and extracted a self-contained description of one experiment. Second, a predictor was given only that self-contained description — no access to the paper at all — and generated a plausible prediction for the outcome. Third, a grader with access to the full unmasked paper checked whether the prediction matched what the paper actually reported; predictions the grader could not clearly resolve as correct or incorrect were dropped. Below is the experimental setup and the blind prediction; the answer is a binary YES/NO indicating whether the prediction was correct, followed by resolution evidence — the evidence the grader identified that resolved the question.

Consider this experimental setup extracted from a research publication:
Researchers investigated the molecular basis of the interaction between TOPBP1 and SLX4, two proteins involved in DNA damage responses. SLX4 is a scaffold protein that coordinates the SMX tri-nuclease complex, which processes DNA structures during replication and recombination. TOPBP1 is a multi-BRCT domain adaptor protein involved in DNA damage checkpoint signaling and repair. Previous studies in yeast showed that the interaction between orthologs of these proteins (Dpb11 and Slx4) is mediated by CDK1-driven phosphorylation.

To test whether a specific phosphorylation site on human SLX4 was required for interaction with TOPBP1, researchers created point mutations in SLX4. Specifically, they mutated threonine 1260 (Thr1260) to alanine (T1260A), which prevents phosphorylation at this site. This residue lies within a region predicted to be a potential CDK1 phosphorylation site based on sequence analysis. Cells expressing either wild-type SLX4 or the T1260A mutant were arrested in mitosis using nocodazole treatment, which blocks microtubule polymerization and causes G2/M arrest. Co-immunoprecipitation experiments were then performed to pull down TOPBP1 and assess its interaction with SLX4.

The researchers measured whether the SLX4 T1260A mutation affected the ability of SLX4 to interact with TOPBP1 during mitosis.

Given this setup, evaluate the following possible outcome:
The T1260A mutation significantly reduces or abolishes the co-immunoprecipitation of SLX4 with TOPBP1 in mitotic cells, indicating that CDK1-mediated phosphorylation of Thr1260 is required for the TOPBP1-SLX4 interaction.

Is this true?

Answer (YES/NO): YES